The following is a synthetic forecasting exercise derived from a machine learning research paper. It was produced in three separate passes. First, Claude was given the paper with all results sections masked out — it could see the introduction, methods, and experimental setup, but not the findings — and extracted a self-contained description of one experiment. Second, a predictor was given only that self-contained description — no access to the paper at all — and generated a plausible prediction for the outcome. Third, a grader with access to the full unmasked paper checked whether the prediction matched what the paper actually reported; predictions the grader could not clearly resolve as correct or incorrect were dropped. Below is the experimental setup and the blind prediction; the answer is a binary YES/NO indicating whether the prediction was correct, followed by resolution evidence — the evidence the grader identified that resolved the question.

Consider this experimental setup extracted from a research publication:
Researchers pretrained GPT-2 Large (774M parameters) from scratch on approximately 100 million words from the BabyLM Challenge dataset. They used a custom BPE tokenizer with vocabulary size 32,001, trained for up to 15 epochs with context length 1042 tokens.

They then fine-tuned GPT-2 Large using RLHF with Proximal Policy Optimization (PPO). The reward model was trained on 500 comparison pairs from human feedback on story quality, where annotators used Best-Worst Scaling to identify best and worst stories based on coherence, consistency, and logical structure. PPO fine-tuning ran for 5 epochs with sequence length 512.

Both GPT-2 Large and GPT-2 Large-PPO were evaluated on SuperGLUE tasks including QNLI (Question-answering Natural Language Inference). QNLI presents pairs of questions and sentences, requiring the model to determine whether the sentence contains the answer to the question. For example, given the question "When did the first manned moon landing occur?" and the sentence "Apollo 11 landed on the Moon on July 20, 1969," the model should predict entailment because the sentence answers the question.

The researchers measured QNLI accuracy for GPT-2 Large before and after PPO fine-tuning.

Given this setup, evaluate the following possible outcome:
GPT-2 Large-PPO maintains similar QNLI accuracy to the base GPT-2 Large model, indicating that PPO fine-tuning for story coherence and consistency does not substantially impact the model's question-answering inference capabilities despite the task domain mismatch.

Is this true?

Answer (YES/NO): NO